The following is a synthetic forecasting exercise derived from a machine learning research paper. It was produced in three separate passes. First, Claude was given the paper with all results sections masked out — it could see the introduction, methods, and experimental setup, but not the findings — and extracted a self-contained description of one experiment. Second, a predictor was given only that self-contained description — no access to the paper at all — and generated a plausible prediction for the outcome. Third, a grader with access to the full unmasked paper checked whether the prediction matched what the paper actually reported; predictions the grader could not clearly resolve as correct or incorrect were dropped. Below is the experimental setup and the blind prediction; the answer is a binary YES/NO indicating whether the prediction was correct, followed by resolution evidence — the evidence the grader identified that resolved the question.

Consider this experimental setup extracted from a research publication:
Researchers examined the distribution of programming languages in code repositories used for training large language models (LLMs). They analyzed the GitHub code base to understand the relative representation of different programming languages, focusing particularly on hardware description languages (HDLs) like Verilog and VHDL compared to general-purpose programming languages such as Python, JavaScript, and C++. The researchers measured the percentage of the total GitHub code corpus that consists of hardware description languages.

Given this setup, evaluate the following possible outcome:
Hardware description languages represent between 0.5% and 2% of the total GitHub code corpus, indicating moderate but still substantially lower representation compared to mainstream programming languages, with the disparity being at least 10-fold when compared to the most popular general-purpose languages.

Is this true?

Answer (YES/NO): NO